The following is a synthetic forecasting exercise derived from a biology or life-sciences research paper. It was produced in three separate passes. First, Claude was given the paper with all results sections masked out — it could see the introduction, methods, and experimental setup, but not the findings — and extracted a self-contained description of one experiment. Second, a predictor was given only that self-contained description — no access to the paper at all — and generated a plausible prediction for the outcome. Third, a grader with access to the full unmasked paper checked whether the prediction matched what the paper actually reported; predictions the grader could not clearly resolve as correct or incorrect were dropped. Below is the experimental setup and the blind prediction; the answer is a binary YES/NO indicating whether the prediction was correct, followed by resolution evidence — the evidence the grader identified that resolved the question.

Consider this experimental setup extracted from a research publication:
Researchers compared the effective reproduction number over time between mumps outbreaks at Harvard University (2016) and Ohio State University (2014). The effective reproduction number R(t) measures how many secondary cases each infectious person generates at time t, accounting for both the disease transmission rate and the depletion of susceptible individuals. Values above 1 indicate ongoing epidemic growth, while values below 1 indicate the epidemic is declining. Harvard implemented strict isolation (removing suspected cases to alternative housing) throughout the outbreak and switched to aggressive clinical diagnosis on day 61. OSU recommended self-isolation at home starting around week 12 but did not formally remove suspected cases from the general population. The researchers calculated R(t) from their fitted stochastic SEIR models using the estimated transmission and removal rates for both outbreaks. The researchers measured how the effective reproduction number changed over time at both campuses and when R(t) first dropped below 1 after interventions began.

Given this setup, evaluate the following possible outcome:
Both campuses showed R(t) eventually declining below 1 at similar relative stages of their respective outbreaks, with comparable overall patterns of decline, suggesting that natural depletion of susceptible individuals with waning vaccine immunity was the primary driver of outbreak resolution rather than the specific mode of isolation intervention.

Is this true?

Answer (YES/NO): NO